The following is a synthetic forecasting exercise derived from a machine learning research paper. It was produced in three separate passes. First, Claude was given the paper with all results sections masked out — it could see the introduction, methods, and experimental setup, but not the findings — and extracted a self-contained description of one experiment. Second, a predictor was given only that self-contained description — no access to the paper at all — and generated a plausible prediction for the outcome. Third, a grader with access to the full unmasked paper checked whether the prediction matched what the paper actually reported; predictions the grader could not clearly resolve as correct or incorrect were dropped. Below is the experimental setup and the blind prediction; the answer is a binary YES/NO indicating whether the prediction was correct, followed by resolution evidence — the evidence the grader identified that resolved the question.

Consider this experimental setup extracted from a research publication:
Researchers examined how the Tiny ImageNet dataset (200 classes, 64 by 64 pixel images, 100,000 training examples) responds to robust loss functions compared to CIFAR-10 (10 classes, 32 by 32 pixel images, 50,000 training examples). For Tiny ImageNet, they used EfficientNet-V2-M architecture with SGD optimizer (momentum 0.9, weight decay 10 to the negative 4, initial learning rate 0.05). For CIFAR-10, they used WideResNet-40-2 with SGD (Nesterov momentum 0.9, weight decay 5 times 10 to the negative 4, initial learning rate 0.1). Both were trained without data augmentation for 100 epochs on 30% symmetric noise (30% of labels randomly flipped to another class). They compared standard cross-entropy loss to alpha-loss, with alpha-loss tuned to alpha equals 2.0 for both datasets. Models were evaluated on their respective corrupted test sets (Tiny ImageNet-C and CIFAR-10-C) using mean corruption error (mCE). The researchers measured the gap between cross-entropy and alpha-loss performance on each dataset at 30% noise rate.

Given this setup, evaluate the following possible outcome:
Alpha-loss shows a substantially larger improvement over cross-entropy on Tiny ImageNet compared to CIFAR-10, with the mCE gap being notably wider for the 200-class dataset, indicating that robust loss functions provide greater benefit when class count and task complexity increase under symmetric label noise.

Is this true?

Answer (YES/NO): NO